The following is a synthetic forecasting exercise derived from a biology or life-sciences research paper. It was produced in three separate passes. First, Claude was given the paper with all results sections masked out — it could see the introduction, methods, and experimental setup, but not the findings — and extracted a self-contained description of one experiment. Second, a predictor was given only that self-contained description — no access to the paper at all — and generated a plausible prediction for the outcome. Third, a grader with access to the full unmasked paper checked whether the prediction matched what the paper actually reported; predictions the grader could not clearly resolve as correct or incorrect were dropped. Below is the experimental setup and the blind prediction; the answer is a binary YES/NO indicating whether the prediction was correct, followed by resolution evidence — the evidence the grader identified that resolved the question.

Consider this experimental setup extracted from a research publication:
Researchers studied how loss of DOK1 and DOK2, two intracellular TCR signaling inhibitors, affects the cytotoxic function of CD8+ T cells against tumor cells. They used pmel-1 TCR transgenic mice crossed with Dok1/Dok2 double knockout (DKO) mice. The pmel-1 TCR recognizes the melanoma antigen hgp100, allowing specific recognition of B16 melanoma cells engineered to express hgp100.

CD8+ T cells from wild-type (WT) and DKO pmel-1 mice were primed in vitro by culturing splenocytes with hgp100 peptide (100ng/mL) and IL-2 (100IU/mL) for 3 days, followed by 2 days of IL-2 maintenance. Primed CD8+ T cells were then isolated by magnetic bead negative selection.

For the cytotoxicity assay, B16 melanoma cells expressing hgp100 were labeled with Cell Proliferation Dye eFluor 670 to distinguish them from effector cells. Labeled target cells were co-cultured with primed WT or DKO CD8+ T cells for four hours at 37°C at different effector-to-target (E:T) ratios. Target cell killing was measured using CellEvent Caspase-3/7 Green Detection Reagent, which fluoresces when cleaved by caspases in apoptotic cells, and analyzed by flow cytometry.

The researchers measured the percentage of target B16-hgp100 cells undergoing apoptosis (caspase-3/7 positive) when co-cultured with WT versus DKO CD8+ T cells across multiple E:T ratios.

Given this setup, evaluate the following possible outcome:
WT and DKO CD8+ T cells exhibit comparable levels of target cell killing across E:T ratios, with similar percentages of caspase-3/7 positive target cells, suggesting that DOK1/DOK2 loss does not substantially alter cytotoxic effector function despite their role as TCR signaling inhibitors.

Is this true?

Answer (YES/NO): YES